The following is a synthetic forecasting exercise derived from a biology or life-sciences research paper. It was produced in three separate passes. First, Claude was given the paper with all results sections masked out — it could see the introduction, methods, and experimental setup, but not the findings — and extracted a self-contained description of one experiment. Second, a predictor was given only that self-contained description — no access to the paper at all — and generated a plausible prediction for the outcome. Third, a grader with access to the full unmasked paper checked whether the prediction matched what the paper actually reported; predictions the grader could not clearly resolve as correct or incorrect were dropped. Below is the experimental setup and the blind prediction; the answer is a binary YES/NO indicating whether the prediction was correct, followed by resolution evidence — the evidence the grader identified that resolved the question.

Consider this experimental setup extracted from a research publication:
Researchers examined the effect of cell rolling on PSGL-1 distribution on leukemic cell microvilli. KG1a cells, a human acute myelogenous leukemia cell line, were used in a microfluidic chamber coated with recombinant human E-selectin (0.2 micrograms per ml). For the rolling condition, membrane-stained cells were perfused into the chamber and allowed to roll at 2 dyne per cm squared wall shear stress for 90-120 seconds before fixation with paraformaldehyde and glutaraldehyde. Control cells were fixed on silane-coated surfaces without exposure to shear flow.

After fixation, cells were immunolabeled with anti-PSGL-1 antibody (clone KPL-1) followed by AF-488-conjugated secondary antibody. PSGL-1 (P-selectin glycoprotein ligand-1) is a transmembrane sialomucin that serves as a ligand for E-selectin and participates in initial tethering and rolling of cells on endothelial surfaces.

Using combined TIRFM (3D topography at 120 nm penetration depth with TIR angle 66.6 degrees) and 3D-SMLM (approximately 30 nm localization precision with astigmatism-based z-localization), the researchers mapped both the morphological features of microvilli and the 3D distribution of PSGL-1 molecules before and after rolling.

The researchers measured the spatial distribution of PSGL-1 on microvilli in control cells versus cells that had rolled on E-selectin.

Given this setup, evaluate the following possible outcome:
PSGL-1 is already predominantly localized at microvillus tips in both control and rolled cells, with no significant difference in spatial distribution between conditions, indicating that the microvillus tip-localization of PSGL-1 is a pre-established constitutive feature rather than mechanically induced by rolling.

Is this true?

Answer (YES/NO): NO